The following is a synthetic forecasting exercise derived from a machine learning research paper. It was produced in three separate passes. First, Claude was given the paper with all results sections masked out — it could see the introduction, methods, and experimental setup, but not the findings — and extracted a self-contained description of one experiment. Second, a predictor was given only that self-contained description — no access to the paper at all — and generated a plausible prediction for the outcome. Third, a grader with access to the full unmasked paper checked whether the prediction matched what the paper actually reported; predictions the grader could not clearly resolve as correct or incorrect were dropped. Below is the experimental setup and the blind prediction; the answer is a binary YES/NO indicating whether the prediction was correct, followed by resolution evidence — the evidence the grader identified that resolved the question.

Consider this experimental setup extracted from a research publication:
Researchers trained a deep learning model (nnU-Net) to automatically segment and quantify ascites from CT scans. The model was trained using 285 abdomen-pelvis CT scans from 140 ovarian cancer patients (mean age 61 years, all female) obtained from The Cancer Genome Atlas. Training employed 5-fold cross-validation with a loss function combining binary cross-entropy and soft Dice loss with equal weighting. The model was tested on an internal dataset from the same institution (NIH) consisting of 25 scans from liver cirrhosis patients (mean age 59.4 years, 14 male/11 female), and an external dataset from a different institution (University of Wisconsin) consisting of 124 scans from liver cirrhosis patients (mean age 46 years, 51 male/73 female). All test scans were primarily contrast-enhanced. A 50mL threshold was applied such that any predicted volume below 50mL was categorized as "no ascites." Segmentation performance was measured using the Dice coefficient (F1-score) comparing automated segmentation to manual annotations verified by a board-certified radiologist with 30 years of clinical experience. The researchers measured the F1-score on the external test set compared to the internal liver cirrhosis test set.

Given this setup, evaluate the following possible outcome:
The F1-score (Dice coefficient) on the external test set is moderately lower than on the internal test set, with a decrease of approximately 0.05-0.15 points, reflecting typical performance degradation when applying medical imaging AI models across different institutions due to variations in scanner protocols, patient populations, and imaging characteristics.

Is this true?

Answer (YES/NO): NO